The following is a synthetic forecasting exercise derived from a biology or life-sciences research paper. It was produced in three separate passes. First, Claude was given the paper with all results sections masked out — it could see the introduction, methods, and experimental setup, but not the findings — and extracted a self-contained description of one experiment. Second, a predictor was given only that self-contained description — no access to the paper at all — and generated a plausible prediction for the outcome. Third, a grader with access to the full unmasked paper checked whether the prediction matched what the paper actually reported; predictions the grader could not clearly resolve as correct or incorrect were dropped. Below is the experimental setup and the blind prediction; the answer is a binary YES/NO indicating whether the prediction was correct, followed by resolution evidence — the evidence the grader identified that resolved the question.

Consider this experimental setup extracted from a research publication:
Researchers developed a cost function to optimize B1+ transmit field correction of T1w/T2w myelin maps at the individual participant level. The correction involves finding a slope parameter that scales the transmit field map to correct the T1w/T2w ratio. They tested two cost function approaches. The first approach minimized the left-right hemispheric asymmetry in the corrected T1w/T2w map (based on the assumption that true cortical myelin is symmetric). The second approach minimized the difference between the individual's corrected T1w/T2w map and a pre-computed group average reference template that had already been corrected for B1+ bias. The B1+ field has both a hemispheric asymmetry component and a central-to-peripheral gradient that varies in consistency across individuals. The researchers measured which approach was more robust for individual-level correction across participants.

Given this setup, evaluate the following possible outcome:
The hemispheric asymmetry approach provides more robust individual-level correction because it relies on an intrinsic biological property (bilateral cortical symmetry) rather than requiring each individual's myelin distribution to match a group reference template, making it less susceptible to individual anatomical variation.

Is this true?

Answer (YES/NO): NO